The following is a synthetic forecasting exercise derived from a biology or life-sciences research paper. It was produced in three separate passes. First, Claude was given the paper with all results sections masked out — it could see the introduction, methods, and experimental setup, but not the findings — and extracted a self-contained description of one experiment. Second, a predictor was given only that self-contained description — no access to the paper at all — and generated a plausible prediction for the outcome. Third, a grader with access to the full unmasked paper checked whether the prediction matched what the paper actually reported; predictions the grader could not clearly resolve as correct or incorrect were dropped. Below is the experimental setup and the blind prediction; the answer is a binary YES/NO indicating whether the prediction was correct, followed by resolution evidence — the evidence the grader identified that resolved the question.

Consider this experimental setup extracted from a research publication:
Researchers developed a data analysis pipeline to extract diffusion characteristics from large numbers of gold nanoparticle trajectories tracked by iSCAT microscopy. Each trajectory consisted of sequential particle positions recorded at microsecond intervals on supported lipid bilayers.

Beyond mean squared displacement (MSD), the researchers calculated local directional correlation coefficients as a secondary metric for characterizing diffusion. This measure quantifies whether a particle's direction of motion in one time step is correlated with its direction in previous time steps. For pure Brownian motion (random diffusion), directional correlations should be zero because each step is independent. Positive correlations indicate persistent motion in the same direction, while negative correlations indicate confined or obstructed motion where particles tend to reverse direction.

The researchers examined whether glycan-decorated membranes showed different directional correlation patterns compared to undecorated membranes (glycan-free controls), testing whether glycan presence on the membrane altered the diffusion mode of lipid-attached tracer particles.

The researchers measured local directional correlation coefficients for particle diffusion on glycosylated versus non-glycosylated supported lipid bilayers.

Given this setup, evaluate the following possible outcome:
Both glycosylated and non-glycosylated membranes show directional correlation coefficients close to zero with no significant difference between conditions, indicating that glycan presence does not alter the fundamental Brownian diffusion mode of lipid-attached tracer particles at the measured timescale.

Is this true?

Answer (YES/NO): NO